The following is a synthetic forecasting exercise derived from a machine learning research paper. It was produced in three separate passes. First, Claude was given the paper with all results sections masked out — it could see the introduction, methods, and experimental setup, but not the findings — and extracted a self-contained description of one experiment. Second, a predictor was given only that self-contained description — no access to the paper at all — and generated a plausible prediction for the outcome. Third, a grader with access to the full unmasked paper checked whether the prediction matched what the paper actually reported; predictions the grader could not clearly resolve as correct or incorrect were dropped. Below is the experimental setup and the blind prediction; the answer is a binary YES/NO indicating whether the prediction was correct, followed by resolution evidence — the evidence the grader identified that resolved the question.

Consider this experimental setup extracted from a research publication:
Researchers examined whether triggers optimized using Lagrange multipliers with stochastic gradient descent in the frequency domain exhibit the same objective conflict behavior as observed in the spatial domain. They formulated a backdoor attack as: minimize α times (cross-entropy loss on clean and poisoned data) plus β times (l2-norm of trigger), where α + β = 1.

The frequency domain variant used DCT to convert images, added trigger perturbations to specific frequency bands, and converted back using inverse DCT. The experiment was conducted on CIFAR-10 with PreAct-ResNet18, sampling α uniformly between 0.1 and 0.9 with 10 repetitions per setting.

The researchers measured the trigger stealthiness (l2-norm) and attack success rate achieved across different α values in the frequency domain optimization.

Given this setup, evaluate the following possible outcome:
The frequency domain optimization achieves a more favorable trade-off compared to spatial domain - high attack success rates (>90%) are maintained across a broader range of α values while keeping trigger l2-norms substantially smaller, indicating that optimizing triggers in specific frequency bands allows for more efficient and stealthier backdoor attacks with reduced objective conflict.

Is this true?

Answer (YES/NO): NO